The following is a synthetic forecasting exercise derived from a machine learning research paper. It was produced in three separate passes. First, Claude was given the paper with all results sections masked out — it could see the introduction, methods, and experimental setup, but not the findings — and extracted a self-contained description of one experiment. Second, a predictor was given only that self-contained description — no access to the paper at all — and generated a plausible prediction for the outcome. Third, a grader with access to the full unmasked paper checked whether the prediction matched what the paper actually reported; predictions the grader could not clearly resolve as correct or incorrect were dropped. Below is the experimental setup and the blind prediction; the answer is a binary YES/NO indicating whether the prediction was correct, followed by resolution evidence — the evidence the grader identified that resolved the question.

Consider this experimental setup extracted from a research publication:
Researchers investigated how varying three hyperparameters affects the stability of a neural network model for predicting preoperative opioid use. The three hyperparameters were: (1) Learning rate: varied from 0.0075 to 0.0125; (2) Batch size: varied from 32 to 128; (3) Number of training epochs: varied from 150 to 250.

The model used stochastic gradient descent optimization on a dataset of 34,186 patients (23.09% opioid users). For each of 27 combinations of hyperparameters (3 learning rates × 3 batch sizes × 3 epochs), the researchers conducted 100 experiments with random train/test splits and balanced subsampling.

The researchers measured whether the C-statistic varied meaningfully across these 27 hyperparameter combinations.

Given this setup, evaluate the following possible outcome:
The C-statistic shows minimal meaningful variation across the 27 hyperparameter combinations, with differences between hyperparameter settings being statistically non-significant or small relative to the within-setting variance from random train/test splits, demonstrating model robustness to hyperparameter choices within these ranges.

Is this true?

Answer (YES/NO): YES